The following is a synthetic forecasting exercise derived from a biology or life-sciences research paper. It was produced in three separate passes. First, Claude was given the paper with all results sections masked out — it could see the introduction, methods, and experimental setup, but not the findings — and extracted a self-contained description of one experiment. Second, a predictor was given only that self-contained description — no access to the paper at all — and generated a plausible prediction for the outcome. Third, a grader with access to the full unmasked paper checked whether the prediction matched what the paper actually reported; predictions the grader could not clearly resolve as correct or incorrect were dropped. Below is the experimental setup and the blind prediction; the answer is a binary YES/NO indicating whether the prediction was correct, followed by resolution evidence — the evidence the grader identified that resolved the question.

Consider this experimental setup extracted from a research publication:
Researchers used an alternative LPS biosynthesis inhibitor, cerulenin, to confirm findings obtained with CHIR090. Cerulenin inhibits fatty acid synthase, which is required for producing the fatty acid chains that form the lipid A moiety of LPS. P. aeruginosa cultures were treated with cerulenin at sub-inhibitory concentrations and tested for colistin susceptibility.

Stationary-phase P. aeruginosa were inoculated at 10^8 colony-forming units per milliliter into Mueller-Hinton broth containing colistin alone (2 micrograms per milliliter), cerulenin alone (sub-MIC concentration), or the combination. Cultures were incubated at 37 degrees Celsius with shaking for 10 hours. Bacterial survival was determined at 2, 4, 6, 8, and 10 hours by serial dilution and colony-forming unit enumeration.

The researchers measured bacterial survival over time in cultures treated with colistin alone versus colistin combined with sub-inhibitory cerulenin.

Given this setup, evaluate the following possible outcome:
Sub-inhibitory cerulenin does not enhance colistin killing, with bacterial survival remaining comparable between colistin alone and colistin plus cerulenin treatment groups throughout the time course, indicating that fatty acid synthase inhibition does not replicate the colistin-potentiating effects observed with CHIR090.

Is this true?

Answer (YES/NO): NO